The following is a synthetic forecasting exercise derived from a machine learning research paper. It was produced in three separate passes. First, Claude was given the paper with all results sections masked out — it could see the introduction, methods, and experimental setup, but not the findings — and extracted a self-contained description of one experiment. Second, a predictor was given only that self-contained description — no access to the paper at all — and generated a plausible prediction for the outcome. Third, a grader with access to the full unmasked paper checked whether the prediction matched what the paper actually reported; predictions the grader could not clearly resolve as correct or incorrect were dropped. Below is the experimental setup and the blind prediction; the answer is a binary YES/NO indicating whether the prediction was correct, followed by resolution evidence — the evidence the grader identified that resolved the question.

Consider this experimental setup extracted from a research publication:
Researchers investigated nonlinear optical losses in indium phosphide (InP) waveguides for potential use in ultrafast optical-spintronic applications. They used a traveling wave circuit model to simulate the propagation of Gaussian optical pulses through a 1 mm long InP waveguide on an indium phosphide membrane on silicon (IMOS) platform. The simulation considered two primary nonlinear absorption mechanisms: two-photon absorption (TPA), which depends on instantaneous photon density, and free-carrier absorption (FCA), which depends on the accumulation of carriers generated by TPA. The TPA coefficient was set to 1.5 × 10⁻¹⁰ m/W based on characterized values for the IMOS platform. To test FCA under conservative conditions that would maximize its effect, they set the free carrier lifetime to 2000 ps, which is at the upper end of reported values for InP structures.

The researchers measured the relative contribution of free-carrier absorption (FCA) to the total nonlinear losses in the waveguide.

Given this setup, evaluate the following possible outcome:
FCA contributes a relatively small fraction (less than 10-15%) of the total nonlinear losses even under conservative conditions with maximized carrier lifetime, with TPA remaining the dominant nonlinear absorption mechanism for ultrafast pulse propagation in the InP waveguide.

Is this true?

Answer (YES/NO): YES